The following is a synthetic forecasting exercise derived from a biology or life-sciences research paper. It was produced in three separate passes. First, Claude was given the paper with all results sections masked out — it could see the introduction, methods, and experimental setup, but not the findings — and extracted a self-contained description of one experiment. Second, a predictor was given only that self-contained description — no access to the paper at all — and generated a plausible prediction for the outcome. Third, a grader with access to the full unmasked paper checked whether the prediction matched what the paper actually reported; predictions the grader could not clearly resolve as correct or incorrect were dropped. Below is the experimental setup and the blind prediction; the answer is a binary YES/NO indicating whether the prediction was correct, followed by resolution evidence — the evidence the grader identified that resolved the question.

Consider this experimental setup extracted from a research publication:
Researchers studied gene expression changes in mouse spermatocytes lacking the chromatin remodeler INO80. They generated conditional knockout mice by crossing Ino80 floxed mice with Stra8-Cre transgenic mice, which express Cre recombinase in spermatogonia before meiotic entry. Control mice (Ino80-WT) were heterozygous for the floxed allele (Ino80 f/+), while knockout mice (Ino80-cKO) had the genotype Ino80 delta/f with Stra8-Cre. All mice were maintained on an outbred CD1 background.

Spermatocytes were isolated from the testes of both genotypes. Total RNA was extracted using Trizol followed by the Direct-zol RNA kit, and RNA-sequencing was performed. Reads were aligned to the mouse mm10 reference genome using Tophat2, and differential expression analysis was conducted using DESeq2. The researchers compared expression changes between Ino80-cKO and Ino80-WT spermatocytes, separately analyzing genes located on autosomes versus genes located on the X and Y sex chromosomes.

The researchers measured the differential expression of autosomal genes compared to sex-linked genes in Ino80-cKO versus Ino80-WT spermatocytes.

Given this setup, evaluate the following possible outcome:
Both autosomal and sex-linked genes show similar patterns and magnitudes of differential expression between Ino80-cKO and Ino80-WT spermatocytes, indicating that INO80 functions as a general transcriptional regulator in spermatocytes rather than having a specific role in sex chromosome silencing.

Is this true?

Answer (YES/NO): NO